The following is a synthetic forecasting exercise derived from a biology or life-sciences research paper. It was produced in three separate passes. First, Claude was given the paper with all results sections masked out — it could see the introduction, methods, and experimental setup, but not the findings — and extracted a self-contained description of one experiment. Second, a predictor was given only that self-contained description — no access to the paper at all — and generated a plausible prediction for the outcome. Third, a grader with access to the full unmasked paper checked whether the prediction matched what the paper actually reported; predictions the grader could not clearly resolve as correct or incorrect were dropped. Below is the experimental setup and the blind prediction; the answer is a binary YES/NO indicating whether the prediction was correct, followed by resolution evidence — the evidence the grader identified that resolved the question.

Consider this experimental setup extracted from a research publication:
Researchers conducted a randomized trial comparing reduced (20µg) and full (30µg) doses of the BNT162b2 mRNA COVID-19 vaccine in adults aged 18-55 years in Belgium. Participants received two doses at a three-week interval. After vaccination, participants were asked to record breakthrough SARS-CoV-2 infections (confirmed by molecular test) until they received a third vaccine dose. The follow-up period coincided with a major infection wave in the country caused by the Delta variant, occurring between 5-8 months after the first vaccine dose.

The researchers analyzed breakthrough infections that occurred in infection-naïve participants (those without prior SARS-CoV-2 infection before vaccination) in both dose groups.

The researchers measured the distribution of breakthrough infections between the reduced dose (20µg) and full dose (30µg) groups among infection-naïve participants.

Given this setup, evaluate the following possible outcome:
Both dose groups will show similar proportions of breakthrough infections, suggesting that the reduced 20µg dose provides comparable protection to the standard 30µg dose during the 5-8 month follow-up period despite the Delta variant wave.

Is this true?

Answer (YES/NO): YES